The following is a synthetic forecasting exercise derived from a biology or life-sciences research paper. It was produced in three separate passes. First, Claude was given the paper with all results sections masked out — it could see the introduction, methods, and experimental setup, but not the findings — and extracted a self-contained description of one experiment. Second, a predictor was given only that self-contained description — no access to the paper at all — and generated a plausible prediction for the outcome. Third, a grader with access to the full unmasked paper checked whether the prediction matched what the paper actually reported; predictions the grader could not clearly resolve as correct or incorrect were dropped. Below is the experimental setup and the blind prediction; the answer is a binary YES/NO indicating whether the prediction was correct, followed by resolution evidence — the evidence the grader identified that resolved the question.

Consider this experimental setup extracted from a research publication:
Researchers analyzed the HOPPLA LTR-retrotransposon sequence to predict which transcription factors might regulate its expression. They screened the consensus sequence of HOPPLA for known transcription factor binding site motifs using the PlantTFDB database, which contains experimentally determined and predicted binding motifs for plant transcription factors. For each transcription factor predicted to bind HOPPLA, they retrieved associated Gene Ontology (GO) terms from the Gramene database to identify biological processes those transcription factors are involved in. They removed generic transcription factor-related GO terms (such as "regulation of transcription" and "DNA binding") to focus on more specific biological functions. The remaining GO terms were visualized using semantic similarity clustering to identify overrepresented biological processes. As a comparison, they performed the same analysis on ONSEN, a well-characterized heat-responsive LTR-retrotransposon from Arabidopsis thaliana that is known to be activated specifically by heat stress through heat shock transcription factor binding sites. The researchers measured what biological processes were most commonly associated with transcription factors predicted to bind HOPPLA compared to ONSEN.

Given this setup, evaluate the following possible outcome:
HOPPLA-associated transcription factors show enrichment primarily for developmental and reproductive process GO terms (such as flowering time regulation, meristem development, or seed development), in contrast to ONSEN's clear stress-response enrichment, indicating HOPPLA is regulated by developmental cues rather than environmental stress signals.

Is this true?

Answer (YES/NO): YES